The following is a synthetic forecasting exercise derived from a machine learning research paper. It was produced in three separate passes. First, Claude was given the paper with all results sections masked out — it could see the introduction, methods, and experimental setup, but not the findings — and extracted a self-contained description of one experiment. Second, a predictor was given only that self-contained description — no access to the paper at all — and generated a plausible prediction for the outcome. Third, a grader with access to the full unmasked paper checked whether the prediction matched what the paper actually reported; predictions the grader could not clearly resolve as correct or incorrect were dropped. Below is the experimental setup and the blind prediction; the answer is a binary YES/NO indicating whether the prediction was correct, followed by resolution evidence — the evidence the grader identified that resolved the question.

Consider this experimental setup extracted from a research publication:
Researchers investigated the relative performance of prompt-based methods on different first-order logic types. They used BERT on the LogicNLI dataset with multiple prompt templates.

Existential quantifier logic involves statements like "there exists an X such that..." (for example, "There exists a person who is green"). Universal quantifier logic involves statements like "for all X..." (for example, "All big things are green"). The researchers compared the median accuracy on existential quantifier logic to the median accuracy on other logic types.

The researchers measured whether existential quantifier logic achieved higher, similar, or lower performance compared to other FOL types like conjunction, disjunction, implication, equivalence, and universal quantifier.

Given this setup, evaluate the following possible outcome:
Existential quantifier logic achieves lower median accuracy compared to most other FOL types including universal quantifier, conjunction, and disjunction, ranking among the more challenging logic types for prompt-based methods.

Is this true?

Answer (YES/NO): NO